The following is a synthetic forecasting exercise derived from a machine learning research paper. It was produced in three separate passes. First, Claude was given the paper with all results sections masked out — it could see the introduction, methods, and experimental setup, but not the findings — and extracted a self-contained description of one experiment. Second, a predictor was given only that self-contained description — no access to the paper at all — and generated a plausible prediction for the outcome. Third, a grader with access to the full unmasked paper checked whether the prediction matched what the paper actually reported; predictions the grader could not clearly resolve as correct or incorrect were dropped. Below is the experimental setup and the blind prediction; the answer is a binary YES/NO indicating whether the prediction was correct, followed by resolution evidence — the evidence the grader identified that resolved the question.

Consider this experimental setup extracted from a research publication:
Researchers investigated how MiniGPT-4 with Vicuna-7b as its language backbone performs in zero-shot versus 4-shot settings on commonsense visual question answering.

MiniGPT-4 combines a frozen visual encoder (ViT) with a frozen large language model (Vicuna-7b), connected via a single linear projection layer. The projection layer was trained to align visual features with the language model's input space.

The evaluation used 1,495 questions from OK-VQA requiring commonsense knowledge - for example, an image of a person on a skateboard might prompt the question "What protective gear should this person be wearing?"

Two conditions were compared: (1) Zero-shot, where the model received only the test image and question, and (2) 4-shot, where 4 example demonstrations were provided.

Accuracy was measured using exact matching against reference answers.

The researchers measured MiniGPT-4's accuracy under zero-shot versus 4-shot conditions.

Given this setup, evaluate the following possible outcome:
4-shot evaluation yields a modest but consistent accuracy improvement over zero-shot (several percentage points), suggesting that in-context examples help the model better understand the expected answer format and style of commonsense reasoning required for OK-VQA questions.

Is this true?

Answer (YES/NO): NO